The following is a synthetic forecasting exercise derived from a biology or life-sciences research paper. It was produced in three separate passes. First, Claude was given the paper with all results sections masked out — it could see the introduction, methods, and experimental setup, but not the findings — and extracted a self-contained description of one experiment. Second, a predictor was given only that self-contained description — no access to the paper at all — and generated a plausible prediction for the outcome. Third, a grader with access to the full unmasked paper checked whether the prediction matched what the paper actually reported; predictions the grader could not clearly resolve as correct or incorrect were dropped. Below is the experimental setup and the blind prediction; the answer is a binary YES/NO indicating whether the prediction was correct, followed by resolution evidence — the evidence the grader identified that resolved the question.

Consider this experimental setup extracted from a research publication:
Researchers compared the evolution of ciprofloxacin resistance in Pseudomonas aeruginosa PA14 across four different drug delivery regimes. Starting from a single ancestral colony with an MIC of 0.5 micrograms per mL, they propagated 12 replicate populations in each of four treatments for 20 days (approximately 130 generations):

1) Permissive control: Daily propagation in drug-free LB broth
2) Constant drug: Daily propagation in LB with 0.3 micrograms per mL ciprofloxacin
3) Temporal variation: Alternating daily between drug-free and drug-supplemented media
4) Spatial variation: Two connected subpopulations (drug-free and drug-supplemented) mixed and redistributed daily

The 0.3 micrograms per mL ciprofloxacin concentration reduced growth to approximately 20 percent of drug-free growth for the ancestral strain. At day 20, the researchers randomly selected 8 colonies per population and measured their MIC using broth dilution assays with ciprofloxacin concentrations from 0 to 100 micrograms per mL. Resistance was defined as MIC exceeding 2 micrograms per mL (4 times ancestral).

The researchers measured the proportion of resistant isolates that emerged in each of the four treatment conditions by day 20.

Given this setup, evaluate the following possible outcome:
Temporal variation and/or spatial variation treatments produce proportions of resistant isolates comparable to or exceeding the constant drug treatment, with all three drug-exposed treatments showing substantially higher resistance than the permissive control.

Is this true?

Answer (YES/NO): YES